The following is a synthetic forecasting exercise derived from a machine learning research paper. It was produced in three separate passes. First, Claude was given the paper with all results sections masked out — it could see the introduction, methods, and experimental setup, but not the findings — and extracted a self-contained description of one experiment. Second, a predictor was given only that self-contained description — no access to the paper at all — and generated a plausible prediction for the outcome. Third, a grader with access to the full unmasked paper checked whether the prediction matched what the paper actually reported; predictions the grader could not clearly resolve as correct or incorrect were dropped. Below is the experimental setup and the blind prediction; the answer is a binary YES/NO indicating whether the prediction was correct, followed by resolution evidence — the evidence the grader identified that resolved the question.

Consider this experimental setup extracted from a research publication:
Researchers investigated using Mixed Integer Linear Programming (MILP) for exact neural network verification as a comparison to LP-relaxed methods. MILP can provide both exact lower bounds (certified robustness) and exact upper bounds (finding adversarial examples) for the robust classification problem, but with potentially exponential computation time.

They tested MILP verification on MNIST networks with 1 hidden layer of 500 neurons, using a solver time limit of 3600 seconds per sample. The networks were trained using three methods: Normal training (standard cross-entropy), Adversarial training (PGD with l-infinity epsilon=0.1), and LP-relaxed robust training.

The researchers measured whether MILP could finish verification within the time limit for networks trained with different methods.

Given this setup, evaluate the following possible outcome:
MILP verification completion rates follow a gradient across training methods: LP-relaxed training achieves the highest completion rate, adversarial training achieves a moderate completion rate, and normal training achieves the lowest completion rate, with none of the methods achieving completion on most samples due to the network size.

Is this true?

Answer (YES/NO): NO